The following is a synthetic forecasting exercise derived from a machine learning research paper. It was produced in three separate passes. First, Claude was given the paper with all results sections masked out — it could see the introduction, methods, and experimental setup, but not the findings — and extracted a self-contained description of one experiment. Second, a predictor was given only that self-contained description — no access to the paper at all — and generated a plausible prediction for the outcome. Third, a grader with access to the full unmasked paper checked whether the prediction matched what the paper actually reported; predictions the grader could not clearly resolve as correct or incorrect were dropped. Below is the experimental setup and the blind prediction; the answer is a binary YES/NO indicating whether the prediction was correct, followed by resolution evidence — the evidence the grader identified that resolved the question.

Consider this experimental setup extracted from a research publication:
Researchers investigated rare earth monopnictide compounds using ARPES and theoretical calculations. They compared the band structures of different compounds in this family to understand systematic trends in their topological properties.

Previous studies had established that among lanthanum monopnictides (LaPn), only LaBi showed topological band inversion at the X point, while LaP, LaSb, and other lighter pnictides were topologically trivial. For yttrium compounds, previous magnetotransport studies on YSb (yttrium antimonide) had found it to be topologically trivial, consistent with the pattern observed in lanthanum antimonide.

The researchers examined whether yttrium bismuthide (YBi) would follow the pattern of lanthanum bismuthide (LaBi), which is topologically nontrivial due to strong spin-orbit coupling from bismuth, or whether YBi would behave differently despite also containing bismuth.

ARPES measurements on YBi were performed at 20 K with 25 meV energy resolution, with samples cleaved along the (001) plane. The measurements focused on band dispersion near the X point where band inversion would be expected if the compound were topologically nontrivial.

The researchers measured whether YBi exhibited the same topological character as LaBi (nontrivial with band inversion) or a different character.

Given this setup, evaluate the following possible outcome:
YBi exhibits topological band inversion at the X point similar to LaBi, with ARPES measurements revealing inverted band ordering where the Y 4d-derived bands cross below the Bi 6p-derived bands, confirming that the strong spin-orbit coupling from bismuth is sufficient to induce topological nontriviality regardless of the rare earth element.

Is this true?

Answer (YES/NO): NO